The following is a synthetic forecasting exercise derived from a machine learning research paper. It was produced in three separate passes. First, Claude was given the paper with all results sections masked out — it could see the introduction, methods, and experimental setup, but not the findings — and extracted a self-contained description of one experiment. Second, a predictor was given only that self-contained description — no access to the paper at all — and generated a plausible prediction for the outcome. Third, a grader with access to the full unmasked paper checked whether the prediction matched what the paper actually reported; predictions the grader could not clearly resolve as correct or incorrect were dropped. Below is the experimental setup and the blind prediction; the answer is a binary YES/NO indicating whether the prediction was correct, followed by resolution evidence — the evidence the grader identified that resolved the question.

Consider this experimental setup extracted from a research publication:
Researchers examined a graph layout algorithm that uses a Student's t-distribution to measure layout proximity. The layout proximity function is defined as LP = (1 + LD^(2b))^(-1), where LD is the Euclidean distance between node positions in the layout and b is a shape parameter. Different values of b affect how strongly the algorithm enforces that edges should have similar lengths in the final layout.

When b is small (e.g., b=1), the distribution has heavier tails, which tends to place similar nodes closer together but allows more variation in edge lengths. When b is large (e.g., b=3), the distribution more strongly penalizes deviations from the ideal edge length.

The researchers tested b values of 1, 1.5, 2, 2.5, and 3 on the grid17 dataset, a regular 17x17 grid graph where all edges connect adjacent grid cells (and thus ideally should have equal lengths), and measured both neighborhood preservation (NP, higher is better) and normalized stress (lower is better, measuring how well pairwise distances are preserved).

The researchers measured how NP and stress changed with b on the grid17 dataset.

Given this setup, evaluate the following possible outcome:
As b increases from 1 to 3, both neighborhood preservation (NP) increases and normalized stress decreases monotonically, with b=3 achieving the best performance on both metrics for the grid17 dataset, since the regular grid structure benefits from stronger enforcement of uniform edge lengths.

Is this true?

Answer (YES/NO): NO